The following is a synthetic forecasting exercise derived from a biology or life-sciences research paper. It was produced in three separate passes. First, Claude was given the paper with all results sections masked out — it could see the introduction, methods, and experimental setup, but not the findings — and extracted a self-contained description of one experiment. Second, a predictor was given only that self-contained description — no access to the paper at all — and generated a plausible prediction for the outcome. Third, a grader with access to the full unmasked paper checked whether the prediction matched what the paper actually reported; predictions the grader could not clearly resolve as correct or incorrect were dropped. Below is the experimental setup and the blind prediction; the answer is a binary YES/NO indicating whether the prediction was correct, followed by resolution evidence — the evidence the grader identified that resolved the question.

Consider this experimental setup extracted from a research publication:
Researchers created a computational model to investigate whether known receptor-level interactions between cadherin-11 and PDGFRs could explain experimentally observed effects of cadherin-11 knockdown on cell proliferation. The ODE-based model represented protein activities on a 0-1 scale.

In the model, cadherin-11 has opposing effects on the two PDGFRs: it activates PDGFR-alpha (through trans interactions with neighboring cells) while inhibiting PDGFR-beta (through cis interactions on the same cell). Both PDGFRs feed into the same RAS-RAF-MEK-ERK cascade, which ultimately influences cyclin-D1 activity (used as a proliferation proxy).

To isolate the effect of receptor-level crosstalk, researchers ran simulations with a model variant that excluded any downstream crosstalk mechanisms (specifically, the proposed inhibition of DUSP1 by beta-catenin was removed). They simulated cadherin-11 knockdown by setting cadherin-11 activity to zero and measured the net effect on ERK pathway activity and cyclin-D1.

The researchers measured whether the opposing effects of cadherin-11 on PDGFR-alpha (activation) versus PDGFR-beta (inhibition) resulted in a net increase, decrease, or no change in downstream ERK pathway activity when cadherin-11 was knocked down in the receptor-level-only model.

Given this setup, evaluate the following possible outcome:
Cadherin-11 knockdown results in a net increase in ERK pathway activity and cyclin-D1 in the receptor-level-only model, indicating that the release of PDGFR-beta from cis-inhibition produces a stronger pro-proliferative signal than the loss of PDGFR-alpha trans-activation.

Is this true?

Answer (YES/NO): NO